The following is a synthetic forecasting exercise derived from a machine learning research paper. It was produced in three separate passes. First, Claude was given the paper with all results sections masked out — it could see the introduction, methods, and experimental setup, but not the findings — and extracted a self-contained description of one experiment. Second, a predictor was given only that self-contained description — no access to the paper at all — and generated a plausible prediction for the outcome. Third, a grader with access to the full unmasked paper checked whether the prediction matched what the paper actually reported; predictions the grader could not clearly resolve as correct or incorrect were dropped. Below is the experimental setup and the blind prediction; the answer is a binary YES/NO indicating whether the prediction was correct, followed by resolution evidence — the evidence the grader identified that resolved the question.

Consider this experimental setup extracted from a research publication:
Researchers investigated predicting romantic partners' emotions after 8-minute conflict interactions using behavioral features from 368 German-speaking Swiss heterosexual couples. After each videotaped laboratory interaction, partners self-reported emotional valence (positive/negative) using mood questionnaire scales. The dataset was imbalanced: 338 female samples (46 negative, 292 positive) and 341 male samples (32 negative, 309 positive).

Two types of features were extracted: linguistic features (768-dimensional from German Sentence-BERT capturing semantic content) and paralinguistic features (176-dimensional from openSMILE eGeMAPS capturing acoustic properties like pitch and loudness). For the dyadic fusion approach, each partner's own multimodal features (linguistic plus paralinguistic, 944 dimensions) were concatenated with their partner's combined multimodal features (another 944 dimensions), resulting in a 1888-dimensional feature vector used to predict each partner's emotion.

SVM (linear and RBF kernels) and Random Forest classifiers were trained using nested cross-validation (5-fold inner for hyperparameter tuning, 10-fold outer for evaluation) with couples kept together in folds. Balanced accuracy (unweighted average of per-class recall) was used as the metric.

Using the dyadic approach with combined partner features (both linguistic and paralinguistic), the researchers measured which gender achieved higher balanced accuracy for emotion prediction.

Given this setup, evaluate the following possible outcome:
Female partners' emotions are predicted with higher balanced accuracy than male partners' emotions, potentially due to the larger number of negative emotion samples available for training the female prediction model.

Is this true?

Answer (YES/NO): YES